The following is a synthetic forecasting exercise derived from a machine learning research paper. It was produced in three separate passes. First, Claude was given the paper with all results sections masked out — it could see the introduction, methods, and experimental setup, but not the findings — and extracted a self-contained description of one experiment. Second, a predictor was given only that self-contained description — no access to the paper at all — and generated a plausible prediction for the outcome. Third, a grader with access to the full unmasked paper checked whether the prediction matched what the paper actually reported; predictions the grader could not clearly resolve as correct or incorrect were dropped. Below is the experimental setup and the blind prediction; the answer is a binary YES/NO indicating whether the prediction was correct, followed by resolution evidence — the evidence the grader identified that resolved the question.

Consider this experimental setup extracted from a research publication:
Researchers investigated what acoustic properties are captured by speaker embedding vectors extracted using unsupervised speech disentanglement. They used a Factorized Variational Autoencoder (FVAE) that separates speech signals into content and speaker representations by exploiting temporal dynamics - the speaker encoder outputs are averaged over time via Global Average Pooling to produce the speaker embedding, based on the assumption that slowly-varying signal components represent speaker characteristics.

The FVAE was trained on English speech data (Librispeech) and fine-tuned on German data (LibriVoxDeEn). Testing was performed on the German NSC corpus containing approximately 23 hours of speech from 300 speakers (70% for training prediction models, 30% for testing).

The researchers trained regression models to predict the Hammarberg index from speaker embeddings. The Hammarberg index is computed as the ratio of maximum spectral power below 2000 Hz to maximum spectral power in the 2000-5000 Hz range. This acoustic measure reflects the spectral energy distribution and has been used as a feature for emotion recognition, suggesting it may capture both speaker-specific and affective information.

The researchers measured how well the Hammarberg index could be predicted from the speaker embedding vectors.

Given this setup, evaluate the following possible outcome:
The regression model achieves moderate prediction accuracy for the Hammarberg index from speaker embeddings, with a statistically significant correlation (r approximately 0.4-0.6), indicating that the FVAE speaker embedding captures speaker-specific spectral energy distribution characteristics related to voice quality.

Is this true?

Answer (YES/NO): NO